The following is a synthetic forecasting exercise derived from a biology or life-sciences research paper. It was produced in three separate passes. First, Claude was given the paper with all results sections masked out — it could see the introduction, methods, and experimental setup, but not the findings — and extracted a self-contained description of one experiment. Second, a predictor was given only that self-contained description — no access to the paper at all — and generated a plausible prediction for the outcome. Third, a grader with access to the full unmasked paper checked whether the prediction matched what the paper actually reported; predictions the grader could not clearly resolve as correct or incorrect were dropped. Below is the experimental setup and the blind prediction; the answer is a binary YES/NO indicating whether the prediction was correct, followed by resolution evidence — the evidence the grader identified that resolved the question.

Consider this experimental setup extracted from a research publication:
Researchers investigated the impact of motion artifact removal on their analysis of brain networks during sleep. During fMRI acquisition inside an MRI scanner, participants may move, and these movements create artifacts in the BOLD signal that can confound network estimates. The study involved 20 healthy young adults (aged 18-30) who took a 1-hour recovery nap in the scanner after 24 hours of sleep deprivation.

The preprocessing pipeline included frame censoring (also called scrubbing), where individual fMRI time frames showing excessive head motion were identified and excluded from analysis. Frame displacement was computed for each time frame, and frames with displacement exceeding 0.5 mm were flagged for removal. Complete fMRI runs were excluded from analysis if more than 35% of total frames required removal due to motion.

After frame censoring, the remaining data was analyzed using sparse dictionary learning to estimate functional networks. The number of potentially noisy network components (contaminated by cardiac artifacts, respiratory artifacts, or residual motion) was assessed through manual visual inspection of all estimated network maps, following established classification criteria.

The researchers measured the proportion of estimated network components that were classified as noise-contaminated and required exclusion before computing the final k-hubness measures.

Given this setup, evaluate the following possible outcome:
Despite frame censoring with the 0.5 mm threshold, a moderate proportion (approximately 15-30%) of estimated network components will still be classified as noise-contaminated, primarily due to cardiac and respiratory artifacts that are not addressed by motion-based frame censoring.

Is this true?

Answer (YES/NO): YES